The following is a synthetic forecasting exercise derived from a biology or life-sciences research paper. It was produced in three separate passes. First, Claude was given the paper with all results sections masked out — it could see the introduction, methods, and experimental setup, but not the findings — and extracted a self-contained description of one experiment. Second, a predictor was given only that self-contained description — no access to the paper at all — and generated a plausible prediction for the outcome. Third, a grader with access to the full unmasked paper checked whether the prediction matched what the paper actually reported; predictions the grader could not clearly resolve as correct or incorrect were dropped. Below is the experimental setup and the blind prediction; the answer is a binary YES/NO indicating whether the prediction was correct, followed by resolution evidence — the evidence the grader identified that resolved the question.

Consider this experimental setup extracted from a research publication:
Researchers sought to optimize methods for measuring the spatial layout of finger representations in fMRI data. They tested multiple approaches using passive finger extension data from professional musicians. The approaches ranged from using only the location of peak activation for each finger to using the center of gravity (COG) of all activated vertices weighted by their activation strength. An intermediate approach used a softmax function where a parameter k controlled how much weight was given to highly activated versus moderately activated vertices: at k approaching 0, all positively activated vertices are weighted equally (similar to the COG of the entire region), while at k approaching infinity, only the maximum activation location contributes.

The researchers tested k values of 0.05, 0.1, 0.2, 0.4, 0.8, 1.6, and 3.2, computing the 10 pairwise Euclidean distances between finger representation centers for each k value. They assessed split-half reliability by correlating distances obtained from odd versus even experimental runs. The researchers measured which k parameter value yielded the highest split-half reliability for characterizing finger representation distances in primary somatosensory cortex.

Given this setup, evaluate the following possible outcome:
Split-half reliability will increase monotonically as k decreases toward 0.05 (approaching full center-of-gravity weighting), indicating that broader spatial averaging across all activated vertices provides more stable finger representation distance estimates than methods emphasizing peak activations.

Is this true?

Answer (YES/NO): NO